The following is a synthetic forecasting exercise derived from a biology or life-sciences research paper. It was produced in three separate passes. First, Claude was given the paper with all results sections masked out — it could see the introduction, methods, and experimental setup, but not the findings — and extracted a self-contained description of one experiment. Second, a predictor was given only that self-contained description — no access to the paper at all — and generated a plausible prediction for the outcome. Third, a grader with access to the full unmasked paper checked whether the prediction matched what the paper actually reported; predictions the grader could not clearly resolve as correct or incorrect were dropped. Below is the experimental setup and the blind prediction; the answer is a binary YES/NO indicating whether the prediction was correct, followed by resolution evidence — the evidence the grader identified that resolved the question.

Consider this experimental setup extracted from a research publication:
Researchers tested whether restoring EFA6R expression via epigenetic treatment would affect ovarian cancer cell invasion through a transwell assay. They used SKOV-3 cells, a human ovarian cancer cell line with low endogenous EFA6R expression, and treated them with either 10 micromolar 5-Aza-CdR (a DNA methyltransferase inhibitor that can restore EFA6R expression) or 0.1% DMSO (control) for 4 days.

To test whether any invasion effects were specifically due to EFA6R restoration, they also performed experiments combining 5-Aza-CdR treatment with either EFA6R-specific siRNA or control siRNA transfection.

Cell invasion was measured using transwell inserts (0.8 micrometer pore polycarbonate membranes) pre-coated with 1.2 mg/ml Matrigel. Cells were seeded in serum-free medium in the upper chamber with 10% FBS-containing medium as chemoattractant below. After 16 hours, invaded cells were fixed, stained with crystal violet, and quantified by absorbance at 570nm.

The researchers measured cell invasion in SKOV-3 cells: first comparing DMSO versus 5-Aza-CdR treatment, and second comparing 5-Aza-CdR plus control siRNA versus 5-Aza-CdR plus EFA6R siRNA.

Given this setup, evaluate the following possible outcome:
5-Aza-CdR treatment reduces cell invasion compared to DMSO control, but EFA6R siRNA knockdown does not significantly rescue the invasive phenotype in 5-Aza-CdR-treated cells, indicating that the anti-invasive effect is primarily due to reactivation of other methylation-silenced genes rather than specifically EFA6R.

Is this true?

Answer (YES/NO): NO